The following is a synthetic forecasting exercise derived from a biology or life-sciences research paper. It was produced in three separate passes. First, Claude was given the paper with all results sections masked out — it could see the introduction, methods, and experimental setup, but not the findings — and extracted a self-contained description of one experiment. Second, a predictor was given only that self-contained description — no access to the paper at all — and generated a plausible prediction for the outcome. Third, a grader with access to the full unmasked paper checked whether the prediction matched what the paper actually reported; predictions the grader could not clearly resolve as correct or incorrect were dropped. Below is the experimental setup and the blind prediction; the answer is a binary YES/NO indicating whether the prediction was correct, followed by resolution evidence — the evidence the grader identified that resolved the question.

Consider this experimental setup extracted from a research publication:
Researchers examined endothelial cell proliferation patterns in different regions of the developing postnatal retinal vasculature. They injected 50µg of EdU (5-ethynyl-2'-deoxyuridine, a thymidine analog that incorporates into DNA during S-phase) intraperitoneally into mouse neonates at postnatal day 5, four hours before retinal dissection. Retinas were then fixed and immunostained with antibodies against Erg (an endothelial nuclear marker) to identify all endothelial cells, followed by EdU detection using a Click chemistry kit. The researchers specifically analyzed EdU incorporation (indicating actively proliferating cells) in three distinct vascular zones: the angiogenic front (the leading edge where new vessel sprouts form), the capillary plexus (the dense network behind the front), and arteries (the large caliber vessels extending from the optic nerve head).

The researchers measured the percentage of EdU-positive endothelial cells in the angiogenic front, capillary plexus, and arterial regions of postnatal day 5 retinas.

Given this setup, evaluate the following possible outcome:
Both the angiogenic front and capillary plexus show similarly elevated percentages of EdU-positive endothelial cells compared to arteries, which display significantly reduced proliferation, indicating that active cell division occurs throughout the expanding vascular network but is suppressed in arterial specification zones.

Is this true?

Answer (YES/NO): NO